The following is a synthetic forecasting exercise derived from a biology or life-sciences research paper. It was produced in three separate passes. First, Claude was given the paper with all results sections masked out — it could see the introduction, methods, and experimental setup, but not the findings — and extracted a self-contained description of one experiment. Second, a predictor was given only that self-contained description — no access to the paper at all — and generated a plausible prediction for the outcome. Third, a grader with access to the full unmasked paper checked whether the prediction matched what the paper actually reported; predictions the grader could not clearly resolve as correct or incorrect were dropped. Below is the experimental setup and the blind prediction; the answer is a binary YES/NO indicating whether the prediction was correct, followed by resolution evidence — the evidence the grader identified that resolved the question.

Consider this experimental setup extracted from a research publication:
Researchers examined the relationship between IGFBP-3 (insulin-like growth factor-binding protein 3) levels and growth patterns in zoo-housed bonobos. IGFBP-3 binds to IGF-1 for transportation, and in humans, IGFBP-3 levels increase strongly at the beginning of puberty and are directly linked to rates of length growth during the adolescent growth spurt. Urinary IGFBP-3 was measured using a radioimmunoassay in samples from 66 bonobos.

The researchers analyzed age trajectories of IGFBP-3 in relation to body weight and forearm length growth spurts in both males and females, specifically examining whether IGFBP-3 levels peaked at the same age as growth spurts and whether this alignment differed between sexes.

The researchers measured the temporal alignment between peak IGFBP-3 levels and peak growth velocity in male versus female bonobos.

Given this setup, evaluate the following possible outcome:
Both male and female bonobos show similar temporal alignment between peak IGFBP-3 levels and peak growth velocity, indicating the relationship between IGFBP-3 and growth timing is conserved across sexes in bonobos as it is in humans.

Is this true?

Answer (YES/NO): NO